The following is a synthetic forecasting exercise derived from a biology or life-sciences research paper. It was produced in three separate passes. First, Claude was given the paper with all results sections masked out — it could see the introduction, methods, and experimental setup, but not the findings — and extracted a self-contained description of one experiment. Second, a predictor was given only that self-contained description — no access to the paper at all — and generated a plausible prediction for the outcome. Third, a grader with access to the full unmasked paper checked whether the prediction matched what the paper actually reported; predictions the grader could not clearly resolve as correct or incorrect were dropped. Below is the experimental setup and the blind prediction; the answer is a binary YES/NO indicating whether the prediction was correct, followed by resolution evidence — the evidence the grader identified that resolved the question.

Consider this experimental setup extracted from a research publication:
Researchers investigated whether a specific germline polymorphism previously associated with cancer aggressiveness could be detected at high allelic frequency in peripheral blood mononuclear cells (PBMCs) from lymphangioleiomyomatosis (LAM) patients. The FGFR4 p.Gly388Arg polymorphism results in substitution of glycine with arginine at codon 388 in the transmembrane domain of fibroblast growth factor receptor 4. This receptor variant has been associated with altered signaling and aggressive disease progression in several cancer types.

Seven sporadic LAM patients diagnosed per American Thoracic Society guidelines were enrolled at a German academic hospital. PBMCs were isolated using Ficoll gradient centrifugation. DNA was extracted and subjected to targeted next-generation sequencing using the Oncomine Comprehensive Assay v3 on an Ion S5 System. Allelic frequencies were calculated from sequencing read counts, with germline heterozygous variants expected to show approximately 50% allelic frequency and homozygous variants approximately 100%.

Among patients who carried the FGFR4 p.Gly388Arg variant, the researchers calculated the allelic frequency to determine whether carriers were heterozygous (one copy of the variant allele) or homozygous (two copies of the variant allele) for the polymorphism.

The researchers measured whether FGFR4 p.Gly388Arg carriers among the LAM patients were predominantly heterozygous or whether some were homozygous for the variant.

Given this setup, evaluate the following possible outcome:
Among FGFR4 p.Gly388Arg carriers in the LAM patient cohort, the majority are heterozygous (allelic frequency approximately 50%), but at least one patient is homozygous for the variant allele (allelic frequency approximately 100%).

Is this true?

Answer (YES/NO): YES